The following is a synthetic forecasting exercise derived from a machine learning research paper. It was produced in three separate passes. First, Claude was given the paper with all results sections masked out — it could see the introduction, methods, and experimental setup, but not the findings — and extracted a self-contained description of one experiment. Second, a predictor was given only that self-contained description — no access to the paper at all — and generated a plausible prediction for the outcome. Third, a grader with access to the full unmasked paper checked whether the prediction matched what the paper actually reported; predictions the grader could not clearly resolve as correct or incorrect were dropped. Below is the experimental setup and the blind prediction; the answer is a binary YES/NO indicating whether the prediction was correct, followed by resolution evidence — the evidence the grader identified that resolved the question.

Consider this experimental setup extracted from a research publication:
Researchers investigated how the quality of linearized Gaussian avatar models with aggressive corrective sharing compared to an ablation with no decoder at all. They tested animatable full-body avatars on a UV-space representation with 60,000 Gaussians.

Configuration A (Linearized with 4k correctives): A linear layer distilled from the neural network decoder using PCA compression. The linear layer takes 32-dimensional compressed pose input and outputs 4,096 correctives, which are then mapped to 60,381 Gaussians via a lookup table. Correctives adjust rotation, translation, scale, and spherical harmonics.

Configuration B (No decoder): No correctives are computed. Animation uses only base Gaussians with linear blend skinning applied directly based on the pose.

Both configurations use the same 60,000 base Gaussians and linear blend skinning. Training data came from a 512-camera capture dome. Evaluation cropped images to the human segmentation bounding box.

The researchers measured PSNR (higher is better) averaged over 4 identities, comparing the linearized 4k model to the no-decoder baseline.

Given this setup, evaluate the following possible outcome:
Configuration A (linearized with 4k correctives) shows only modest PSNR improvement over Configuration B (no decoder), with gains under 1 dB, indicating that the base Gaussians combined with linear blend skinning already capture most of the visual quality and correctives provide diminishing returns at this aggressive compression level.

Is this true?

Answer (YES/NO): YES